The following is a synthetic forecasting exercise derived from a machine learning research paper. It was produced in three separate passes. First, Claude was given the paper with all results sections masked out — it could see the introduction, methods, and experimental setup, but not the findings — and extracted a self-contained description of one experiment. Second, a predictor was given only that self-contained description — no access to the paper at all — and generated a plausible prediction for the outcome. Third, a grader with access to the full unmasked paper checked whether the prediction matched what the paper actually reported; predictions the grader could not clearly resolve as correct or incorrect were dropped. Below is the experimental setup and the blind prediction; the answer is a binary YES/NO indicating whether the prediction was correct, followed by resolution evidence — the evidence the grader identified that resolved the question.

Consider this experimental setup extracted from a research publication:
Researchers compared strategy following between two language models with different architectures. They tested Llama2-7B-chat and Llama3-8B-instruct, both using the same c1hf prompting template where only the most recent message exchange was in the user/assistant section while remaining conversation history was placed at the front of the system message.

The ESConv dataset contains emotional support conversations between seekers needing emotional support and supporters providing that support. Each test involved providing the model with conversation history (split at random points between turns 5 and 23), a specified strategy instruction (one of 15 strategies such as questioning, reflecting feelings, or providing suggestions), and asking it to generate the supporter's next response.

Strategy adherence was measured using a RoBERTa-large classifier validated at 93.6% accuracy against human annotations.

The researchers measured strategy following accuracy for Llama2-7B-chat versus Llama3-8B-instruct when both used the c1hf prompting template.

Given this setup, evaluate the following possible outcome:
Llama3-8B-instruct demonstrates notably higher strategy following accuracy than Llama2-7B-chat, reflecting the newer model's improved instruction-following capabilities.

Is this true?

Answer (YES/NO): YES